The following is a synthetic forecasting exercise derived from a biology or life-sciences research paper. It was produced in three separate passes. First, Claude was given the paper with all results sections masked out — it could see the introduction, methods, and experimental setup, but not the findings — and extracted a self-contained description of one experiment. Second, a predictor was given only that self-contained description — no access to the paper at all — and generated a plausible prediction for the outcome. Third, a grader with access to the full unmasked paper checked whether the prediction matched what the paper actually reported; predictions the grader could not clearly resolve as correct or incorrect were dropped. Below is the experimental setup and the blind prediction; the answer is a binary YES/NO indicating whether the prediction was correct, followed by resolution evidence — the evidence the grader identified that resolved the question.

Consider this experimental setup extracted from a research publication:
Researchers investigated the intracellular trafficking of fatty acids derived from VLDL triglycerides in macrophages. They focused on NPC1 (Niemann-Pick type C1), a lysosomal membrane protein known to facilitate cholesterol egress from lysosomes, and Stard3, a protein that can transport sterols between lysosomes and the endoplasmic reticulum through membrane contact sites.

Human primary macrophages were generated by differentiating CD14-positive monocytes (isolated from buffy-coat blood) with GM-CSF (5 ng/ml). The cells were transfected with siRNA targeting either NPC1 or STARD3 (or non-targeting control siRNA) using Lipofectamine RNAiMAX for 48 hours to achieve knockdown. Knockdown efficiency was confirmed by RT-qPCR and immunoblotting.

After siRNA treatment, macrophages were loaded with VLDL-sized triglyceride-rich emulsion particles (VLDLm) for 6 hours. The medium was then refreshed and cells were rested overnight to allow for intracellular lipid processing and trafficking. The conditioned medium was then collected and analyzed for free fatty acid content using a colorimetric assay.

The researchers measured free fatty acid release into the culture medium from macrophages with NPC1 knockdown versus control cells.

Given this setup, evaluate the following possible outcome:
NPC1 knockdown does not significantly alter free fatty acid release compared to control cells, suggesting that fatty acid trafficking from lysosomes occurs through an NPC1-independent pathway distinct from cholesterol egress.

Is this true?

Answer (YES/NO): NO